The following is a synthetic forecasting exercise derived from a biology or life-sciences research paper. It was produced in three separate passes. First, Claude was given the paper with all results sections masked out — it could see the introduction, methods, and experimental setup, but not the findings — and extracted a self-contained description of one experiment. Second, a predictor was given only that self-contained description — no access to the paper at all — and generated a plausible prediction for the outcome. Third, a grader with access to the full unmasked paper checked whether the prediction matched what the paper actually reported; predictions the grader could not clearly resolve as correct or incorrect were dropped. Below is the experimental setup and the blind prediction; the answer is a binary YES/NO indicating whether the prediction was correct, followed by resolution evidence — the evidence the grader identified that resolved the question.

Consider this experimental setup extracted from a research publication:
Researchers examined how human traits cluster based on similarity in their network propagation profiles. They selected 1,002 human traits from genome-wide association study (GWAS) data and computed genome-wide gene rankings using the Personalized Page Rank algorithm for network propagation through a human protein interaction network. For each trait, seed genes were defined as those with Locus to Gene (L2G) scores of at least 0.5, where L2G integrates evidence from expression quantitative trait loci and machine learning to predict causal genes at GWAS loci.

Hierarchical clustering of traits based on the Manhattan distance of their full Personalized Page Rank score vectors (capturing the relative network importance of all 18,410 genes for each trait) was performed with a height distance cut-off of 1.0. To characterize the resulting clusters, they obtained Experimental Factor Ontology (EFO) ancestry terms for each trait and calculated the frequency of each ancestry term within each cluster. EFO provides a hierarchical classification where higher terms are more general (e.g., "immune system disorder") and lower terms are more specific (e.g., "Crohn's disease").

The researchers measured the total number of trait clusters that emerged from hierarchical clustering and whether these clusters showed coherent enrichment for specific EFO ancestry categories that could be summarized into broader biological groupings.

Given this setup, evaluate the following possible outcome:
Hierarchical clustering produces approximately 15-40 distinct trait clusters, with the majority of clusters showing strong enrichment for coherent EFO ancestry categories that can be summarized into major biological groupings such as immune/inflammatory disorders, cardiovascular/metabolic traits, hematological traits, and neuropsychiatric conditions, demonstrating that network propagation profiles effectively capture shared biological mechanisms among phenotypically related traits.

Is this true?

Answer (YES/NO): NO